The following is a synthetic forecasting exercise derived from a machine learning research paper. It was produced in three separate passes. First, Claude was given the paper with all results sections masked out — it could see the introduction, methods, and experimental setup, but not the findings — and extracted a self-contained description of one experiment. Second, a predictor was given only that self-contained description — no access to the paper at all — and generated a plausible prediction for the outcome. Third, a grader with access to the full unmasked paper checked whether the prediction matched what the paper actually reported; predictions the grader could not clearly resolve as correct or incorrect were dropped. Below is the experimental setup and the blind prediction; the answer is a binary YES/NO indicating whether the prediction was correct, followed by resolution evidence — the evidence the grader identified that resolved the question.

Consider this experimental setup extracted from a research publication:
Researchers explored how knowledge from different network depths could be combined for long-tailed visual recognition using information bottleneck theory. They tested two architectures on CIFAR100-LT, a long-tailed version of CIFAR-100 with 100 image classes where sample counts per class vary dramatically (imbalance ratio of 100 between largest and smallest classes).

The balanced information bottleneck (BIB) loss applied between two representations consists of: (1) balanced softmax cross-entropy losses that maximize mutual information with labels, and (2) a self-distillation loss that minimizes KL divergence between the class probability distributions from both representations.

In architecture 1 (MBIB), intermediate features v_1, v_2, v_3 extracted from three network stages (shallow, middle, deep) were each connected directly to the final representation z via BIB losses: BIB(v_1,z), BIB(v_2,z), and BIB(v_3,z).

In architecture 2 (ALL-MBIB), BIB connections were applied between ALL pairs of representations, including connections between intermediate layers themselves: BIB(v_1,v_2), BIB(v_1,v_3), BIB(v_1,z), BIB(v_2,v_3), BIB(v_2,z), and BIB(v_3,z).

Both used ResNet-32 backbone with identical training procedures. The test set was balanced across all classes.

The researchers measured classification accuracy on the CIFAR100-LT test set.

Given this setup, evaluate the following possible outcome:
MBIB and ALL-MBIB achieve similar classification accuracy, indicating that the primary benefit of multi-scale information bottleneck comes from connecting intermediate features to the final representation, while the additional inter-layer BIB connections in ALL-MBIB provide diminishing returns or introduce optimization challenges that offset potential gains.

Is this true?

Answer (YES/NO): NO